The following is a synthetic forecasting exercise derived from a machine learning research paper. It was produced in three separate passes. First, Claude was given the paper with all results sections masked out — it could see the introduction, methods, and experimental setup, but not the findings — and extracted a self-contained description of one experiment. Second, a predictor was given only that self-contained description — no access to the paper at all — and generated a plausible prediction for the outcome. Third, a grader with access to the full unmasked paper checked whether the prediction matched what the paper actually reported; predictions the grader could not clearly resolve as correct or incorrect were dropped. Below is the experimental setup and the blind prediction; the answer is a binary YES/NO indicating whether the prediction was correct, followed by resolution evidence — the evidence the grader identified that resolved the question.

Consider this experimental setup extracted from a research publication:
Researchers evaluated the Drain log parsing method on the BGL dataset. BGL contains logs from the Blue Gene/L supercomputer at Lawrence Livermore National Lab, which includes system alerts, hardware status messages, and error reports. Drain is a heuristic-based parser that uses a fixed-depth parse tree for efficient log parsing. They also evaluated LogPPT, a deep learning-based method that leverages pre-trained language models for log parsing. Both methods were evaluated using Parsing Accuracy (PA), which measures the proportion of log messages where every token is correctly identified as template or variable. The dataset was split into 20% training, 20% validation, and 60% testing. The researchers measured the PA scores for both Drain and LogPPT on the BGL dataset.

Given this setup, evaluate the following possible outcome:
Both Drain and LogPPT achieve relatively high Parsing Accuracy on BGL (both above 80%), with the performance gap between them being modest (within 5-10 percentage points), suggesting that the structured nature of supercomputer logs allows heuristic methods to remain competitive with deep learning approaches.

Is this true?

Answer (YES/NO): NO